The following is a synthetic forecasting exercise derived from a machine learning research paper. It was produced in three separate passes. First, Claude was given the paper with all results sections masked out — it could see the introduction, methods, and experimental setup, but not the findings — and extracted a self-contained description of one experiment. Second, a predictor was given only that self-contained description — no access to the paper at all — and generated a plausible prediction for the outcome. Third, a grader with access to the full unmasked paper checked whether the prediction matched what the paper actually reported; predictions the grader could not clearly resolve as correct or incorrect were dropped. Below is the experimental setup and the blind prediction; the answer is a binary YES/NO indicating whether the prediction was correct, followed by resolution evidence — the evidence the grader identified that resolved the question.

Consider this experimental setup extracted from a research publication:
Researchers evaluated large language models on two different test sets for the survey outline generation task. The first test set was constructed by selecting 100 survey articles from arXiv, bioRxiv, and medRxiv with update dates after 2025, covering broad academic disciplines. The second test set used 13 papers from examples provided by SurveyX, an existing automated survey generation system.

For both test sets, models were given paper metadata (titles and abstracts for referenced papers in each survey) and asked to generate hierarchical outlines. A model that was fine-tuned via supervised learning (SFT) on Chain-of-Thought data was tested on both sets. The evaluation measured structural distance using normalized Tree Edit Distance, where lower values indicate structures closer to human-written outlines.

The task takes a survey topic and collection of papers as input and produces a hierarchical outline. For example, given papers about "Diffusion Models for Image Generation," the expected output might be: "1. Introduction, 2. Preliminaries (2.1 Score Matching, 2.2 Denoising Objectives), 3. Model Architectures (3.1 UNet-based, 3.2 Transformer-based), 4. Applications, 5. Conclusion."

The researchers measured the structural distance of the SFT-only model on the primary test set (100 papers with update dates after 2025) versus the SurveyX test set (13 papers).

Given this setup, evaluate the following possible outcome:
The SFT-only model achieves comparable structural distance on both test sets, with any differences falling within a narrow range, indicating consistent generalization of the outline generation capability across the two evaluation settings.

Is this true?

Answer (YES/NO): NO